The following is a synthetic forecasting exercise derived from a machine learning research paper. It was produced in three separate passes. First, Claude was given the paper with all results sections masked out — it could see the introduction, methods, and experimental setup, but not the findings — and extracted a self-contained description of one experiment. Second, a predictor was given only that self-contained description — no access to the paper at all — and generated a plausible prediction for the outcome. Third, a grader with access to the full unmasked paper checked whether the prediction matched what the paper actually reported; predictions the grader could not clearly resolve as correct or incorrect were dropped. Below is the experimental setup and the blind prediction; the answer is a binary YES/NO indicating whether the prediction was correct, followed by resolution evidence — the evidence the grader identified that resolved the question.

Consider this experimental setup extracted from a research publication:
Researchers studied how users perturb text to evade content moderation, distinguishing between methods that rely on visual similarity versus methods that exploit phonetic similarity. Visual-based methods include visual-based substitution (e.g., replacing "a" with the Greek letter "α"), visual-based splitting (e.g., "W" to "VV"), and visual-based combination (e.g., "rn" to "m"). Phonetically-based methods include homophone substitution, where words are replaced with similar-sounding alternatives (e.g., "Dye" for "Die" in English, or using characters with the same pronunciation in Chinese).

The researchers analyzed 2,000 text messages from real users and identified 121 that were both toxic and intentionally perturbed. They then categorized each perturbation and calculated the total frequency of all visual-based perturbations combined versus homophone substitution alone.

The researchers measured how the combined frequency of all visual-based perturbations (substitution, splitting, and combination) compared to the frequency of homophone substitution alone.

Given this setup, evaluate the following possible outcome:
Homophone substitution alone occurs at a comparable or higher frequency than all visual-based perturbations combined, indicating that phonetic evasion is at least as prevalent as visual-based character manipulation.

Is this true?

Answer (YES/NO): YES